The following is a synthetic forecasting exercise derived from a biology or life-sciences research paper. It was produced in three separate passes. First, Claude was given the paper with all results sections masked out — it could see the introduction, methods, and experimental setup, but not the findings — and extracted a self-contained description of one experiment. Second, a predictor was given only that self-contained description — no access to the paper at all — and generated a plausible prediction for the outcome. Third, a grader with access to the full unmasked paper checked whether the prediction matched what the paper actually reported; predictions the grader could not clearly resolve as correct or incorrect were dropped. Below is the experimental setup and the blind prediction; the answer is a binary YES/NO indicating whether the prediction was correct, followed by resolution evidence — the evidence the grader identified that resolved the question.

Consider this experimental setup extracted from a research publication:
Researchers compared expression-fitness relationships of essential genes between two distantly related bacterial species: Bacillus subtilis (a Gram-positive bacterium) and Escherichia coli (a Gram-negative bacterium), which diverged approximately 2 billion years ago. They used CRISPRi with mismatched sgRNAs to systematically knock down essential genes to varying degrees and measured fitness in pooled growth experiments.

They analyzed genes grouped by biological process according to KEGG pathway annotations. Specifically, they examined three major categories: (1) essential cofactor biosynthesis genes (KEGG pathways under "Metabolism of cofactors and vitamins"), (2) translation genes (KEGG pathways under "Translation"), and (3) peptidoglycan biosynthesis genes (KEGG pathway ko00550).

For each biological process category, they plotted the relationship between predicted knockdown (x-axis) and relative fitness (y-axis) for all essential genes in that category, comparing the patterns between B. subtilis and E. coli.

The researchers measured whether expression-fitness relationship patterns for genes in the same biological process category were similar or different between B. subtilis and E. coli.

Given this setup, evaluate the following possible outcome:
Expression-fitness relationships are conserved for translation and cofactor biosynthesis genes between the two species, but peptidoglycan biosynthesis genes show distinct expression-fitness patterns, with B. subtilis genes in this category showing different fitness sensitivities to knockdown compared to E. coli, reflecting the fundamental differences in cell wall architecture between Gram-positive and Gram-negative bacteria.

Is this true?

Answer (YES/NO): NO